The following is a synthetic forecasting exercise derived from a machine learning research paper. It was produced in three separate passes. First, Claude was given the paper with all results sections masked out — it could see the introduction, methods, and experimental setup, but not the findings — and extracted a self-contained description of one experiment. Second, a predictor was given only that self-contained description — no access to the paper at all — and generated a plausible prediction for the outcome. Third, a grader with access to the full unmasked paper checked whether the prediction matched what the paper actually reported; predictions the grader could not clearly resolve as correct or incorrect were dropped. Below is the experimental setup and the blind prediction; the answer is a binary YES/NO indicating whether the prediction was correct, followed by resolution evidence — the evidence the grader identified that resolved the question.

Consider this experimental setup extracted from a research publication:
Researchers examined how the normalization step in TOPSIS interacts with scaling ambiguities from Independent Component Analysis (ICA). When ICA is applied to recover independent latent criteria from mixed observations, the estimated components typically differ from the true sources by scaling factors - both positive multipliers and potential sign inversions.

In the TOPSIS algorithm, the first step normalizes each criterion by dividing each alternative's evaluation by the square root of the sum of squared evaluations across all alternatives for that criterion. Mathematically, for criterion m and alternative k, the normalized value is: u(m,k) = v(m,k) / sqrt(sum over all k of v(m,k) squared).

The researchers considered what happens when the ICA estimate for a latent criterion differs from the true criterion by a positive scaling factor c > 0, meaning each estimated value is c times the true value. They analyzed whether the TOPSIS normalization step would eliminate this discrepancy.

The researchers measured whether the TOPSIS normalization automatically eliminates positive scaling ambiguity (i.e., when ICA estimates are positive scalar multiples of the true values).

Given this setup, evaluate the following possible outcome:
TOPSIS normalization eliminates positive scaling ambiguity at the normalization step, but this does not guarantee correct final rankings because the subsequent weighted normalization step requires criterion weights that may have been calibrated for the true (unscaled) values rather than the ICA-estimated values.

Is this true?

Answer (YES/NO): NO